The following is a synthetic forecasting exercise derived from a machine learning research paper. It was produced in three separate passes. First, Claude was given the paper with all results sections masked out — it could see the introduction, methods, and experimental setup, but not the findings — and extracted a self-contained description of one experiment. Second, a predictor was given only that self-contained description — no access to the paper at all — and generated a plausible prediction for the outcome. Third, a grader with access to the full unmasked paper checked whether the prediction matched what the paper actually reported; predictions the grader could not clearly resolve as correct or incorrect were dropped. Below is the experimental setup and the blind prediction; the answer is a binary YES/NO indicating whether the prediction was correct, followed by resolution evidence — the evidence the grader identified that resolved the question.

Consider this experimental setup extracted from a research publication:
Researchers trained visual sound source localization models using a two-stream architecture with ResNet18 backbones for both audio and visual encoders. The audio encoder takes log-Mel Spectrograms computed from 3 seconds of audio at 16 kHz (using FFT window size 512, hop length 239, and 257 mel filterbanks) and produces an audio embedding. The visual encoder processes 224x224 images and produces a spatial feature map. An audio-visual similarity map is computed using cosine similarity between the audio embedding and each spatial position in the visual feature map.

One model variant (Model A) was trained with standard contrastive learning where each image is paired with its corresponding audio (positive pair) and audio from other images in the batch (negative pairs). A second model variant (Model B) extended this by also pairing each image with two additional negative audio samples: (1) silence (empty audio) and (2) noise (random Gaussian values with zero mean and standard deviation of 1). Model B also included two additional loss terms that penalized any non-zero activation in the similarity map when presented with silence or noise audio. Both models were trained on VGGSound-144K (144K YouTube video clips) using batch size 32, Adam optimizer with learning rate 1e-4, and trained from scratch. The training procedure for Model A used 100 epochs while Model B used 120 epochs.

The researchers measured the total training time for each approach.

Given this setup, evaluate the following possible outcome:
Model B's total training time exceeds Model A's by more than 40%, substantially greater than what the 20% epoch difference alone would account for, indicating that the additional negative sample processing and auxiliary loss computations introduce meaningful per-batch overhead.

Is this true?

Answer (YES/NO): YES